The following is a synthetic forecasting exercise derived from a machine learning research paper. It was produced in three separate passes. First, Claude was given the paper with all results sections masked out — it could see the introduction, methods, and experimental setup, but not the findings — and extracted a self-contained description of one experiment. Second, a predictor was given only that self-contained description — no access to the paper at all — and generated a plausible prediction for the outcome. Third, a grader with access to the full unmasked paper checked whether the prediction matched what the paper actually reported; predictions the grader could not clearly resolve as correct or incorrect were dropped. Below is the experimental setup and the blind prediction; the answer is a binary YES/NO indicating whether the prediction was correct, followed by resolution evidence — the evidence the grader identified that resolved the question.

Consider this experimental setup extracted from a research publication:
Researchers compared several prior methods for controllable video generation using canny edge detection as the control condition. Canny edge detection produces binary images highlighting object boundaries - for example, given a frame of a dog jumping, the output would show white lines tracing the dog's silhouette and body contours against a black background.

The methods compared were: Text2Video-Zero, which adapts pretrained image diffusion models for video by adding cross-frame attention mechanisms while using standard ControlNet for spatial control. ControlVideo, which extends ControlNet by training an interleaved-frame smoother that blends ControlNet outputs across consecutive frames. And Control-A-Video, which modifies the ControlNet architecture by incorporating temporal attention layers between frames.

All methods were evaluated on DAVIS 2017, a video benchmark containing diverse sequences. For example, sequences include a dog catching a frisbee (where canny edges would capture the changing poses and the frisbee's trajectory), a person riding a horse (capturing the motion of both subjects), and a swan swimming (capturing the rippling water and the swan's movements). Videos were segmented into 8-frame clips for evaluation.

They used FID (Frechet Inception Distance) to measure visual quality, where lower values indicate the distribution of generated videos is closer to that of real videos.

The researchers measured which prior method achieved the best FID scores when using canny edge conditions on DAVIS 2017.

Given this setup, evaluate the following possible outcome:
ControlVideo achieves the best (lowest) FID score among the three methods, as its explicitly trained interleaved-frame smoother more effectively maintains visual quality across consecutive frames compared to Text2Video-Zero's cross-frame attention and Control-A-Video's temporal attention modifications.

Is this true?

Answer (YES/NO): NO